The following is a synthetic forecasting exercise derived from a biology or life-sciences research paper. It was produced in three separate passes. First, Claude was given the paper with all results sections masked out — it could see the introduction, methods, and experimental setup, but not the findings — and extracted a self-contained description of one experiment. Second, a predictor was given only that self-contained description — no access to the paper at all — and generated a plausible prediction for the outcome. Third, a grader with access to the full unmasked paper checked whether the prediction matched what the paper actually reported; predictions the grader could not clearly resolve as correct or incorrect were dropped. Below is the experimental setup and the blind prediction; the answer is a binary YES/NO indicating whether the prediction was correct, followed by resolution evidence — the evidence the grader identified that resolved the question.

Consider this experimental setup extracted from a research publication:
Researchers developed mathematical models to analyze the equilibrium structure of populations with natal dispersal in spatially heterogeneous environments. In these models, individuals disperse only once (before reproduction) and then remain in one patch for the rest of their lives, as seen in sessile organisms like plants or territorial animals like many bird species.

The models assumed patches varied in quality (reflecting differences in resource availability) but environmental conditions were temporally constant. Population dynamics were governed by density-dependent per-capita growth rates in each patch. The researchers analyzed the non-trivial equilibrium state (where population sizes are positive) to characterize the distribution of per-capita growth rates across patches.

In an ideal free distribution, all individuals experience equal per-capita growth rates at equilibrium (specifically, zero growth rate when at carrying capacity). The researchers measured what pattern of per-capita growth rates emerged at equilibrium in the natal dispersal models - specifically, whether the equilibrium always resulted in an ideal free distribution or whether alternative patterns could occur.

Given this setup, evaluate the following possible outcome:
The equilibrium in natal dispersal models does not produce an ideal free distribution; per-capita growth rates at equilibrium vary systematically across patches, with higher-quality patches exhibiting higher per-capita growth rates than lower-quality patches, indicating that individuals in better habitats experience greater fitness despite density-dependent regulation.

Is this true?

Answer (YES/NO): NO